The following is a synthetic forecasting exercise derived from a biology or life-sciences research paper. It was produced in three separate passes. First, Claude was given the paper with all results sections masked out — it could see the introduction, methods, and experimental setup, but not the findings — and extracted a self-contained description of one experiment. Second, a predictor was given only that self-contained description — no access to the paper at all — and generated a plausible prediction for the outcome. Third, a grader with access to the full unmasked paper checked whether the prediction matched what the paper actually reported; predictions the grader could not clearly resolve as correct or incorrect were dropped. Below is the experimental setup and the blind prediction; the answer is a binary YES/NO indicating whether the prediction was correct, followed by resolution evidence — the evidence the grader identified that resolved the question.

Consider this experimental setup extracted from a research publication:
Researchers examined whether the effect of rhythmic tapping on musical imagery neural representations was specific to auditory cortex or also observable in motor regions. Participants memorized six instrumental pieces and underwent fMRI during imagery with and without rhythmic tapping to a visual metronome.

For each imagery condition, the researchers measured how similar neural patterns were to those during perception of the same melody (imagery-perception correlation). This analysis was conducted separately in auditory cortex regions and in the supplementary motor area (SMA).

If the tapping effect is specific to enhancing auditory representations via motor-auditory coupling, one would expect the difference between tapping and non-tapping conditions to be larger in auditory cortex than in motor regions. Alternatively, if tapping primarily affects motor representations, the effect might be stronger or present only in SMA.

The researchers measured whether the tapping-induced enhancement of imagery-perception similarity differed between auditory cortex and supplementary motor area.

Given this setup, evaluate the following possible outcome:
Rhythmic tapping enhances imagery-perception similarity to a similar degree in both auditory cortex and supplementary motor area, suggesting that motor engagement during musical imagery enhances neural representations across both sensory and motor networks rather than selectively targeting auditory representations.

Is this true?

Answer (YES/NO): NO